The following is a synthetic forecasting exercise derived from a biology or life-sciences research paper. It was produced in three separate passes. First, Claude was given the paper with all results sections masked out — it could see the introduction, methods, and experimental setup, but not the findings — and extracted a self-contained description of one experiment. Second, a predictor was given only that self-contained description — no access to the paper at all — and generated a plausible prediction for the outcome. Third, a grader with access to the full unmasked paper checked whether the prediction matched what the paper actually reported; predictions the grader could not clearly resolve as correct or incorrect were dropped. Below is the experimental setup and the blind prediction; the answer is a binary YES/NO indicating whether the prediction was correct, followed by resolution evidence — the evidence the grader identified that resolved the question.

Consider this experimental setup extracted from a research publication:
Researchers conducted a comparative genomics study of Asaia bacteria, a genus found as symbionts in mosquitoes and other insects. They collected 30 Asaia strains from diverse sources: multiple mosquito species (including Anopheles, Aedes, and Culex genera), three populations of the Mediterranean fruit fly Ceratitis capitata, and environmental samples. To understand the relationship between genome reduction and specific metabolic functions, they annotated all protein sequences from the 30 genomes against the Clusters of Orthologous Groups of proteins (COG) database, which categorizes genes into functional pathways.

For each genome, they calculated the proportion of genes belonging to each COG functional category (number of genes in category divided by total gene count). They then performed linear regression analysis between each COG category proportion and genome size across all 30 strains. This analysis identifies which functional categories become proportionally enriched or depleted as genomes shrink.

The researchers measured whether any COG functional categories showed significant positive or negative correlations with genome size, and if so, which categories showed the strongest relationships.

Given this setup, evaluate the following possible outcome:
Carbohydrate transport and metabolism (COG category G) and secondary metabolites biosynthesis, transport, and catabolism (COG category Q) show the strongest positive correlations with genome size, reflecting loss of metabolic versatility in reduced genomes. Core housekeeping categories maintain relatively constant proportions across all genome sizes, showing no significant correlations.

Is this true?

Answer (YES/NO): NO